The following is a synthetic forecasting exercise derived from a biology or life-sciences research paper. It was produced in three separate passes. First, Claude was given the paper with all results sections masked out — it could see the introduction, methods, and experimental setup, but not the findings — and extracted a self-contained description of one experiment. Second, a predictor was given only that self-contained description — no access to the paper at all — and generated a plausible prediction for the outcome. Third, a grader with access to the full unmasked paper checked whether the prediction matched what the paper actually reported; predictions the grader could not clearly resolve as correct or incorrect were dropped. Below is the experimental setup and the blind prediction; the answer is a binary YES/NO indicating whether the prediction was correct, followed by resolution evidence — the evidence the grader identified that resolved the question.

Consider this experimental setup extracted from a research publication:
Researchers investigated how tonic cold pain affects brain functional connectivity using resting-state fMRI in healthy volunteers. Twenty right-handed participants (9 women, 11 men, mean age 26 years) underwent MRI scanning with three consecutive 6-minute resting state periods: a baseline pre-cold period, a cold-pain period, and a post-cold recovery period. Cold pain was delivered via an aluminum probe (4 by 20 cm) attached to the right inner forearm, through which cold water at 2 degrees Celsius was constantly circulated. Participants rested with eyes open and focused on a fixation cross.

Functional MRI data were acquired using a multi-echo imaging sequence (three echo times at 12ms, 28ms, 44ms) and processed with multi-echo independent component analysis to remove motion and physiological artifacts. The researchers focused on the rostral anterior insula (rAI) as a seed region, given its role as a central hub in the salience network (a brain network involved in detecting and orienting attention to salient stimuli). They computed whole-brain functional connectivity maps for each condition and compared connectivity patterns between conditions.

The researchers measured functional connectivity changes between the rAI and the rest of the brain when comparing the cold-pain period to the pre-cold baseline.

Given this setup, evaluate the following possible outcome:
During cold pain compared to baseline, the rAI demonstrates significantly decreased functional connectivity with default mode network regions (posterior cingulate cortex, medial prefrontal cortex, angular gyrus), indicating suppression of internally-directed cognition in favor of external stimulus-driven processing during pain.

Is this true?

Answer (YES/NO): NO